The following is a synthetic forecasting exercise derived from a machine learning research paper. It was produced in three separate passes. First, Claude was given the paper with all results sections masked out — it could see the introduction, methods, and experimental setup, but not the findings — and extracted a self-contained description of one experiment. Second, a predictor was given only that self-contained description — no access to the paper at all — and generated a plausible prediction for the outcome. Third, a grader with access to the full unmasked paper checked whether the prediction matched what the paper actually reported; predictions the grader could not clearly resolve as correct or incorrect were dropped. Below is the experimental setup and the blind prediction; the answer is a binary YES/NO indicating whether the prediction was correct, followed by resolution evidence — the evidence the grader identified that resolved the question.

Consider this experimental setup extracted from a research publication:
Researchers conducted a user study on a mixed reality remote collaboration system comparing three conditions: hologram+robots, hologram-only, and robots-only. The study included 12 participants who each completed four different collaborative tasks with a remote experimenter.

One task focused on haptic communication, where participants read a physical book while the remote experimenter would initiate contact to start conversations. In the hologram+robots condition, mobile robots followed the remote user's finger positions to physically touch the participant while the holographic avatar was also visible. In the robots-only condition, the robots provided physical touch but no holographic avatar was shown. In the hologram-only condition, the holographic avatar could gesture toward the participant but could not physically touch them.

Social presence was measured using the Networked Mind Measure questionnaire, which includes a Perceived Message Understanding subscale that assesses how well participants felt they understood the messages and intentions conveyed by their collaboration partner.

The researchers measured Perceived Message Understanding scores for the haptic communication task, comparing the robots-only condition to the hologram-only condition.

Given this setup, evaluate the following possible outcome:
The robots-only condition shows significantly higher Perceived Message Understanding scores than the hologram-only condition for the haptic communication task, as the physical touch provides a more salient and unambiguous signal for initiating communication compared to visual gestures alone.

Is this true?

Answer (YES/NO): NO